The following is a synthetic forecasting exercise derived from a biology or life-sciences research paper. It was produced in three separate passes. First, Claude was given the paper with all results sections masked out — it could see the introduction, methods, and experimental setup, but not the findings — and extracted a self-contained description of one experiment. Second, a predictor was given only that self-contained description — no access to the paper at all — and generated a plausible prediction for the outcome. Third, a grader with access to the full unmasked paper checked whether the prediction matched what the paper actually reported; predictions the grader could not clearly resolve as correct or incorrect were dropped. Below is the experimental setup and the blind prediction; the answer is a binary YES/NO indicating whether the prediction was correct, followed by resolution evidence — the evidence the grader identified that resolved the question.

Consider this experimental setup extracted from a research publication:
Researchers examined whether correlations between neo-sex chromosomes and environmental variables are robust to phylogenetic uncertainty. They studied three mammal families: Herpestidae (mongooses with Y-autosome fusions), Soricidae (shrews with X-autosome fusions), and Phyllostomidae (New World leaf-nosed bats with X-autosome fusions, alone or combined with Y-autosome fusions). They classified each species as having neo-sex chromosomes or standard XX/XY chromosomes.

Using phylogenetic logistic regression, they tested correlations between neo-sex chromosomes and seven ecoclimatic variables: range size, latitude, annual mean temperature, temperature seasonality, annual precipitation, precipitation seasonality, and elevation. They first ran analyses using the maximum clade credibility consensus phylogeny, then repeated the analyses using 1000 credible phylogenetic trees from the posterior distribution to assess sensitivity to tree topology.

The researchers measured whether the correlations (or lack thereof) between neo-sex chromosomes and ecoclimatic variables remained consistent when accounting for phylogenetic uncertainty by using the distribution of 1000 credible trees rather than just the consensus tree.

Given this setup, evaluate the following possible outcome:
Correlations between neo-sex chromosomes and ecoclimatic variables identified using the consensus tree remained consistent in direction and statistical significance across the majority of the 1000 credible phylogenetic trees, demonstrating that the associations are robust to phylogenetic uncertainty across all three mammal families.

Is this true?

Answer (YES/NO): NO